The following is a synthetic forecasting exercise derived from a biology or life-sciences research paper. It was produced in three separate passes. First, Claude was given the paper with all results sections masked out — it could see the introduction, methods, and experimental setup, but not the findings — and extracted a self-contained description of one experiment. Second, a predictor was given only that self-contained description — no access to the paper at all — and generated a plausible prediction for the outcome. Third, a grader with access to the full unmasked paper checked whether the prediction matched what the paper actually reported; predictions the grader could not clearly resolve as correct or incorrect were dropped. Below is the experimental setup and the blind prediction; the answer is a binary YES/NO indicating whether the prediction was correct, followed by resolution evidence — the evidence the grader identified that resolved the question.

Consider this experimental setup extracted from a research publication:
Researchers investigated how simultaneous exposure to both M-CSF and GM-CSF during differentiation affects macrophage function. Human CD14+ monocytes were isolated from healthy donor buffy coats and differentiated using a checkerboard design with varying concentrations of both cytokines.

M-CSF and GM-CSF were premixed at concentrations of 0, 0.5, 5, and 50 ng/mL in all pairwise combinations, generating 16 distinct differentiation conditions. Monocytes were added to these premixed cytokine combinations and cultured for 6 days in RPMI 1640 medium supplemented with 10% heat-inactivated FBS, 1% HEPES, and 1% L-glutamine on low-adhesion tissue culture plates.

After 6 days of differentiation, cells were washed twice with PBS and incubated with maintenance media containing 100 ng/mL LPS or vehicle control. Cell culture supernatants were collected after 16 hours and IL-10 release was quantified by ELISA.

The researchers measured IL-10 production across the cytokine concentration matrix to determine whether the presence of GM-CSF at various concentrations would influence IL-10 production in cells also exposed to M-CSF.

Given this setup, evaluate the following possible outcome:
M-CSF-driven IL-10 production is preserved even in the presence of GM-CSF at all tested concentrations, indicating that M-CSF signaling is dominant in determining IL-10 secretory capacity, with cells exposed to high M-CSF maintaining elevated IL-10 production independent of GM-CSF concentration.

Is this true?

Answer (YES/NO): NO